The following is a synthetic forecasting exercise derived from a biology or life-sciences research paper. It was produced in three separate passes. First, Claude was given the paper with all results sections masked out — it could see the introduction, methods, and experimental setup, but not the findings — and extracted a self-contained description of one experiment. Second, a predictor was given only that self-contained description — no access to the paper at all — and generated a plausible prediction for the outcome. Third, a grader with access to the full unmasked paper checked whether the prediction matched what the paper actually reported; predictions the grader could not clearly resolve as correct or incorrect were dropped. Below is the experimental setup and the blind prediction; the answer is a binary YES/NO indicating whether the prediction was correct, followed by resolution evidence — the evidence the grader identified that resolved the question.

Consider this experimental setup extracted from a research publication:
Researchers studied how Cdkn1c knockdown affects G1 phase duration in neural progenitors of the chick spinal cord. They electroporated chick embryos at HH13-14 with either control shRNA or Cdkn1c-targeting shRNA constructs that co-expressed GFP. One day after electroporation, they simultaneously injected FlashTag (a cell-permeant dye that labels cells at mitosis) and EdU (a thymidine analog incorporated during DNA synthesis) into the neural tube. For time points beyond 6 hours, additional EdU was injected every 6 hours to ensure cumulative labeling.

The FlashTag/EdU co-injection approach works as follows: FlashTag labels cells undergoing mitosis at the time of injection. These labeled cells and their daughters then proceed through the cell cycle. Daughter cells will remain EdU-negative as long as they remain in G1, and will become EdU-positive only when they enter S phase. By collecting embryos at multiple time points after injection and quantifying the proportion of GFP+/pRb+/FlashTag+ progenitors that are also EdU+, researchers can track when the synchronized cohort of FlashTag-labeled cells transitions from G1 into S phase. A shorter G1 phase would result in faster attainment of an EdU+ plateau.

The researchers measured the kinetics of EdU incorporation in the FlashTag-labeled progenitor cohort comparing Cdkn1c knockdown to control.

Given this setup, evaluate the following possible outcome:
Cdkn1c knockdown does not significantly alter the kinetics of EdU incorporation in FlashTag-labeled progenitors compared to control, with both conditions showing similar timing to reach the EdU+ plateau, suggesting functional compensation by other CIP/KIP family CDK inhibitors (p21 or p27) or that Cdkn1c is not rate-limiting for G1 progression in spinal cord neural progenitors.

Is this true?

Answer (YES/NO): NO